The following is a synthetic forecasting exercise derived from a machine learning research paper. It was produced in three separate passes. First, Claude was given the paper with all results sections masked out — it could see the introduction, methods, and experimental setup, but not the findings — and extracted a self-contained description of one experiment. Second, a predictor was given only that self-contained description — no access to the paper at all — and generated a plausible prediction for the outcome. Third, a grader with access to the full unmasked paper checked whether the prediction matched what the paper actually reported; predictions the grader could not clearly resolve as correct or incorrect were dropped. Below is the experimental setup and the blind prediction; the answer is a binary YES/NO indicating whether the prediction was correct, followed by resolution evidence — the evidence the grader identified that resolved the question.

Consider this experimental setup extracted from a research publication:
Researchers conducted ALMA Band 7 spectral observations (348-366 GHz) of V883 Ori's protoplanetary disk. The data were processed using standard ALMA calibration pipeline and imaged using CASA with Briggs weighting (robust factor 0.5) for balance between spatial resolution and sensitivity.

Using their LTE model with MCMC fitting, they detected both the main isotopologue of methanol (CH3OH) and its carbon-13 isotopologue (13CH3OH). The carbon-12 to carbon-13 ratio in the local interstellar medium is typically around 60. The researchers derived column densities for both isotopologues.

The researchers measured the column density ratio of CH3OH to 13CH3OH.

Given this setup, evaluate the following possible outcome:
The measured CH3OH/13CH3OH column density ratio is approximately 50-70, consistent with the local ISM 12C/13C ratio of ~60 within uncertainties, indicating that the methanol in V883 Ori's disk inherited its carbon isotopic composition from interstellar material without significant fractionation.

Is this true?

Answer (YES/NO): NO